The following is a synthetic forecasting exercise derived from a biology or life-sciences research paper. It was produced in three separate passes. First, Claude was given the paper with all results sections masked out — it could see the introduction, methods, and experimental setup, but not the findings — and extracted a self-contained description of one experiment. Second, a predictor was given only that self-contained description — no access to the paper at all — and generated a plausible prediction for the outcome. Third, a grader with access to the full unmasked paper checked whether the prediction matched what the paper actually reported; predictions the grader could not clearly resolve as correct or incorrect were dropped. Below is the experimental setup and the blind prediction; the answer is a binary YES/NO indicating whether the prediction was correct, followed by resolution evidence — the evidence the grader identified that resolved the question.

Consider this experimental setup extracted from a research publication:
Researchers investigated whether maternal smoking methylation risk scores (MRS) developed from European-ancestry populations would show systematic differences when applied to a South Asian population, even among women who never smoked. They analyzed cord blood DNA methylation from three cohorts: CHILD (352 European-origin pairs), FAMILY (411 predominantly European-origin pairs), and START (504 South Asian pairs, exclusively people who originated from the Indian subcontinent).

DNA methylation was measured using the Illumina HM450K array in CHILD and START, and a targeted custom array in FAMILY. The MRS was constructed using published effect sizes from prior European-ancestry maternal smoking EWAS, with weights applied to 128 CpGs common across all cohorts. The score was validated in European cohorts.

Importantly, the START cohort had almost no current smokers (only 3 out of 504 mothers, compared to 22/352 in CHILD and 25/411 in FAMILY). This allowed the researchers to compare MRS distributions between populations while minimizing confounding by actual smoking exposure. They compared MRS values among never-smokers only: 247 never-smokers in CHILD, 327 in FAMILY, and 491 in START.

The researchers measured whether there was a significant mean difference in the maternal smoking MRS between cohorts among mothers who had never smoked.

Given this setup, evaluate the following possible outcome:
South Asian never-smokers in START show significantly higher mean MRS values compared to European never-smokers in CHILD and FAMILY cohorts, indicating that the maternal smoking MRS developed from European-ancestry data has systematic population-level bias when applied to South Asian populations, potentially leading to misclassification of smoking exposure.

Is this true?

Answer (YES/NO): NO